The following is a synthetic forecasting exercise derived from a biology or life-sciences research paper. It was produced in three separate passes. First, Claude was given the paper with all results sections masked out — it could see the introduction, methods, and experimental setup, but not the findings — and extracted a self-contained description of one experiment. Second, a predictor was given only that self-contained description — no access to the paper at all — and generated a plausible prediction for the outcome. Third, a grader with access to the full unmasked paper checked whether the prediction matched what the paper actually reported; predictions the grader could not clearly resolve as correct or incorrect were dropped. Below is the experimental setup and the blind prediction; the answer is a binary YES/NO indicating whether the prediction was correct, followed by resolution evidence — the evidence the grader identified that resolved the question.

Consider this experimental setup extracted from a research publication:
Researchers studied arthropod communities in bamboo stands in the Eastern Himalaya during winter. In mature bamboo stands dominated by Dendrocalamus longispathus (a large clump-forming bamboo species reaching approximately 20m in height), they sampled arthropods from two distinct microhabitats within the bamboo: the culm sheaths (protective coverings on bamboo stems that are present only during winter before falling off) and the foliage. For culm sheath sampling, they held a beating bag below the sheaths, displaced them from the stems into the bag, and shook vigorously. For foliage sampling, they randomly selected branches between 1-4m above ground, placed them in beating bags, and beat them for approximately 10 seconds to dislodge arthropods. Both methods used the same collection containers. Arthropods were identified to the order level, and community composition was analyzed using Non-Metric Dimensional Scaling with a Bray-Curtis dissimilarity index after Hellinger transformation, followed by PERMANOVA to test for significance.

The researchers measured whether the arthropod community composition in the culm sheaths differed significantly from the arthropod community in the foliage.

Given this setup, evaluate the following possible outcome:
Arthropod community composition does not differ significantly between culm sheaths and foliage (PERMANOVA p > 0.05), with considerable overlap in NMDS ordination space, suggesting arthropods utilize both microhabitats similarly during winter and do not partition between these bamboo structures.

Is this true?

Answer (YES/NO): NO